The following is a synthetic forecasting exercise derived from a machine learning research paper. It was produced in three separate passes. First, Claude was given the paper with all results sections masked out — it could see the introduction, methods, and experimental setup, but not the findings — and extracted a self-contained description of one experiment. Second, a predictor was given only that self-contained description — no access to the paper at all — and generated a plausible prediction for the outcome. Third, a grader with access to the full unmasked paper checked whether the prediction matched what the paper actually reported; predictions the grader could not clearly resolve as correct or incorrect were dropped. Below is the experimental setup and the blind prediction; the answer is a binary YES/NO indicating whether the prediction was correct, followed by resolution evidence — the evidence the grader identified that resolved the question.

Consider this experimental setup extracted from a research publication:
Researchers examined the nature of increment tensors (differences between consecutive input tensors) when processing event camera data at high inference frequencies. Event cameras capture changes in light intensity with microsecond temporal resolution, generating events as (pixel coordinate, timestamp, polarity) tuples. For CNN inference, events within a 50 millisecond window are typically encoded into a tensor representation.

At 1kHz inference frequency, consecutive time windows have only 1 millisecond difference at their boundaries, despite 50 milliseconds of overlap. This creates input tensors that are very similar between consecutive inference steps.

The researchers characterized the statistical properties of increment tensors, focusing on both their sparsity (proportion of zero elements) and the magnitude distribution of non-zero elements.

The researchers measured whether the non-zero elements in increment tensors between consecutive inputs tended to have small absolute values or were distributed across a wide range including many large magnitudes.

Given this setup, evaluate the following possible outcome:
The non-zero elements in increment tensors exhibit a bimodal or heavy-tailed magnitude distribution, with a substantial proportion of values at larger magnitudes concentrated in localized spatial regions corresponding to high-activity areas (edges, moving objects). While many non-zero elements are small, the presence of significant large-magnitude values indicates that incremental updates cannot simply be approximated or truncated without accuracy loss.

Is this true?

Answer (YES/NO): NO